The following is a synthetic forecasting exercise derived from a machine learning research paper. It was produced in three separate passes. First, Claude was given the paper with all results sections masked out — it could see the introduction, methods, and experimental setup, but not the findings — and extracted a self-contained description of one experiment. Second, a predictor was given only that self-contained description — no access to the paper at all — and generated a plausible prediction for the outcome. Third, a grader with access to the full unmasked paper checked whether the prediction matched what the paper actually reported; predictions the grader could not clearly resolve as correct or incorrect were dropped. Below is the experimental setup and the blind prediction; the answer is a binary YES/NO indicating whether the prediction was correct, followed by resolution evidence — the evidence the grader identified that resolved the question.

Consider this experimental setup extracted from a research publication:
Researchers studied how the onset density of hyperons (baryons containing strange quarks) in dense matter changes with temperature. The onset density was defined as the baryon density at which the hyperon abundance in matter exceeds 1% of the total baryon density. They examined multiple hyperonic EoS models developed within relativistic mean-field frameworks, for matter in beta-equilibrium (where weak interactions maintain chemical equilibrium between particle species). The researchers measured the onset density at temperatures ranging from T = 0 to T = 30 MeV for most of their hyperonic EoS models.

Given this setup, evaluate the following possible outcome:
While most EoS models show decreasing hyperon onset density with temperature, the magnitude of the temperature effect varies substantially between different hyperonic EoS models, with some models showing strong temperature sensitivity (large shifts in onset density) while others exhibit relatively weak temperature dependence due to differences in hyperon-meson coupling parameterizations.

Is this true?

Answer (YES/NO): YES